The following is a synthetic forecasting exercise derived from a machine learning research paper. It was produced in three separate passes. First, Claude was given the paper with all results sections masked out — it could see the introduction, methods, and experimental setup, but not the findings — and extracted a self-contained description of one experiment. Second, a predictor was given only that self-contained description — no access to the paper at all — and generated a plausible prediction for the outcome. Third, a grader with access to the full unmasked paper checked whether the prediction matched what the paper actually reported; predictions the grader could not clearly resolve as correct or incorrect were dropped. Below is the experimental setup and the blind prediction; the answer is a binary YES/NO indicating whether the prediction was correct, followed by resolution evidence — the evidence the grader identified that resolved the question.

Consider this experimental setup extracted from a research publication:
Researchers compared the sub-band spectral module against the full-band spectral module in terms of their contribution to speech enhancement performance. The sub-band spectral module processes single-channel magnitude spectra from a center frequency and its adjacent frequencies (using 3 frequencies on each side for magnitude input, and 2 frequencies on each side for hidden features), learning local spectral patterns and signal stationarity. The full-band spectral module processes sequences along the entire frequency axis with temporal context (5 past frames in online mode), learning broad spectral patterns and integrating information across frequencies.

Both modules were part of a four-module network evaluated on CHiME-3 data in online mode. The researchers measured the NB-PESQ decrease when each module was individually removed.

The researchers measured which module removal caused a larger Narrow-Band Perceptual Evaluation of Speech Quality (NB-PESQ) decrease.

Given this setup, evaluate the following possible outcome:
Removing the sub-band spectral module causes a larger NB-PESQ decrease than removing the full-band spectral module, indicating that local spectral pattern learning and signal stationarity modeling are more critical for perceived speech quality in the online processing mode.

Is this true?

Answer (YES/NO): NO